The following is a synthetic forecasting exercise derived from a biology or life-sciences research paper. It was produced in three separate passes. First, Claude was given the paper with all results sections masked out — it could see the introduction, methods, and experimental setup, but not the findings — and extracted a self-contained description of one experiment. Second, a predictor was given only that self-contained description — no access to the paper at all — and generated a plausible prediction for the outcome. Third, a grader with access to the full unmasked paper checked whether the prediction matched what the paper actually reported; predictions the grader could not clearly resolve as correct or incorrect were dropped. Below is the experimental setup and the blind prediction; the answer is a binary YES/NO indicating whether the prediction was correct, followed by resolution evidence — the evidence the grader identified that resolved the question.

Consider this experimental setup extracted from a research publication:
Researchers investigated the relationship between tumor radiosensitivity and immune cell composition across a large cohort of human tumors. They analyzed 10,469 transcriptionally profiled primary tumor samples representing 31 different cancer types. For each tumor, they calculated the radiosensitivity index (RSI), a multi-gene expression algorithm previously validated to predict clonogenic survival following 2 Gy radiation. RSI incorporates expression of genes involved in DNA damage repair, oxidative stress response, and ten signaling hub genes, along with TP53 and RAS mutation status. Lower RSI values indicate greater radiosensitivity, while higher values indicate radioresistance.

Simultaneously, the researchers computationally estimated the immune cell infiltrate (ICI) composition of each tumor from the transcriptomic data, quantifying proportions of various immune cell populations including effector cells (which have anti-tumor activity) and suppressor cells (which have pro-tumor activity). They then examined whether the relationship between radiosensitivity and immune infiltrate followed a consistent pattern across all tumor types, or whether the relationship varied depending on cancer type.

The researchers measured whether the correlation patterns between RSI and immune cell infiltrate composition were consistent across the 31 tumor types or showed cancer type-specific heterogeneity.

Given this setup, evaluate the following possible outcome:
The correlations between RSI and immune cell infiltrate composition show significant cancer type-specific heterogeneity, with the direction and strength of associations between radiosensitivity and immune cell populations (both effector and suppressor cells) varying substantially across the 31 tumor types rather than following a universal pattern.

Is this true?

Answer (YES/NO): NO